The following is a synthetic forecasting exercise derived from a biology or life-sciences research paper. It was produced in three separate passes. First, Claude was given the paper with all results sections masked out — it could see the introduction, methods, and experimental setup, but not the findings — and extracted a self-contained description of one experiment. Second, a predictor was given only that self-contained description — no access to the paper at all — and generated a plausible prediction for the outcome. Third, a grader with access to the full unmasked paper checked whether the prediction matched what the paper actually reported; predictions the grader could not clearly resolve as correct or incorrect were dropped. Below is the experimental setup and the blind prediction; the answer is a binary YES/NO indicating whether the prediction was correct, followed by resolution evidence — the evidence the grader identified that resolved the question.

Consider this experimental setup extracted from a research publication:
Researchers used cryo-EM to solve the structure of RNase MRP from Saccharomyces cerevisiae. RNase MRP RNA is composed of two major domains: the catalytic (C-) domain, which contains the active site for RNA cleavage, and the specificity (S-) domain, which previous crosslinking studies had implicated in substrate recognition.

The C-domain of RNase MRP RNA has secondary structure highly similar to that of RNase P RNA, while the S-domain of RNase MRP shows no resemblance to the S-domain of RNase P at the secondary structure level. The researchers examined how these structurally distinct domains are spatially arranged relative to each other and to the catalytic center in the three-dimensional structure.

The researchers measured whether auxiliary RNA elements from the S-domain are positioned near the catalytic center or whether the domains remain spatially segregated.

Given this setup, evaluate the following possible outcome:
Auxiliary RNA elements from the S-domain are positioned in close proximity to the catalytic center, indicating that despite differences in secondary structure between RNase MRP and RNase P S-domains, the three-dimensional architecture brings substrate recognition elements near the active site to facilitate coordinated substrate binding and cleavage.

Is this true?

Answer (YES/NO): YES